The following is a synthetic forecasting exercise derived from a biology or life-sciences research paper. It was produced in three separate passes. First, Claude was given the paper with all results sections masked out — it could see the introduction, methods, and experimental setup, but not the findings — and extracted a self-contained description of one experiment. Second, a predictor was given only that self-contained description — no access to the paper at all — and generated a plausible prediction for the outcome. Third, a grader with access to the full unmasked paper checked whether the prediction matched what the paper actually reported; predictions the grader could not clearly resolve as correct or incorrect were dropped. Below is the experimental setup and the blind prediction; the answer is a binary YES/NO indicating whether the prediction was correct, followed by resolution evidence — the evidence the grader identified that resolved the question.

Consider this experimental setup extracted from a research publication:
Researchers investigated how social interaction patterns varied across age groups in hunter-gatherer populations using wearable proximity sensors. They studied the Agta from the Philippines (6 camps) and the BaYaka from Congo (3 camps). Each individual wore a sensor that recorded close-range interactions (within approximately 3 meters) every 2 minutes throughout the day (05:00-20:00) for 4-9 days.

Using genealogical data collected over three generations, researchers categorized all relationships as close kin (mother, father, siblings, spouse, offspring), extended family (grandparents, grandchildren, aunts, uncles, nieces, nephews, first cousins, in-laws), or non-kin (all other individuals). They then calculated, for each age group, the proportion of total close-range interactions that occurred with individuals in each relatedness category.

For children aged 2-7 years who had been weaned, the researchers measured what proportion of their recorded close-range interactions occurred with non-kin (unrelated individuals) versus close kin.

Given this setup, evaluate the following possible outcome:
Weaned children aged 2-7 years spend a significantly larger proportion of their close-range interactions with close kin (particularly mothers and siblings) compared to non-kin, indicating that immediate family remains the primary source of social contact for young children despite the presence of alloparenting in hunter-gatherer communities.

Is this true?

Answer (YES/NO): YES